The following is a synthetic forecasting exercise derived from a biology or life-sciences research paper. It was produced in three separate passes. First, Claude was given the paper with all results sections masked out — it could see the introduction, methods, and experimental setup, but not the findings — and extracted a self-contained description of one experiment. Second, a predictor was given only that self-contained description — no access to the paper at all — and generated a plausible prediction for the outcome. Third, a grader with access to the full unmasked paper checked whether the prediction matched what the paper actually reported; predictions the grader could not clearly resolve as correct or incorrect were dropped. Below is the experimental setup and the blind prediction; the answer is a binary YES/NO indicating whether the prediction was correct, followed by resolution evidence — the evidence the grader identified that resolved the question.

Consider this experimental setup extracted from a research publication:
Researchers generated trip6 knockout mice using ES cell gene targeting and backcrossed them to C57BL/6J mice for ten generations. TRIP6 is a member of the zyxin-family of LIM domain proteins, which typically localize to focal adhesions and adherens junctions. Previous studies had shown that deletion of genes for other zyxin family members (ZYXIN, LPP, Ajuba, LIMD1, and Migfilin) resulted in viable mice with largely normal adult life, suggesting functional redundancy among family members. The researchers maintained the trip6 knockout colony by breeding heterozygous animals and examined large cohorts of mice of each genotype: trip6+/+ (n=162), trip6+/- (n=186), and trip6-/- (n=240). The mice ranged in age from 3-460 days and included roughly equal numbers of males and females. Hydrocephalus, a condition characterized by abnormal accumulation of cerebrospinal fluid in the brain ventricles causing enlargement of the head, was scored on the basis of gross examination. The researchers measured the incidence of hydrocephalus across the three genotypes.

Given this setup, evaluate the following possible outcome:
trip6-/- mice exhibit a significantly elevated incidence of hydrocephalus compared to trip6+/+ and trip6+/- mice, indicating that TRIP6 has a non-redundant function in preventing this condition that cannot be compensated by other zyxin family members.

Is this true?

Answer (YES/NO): YES